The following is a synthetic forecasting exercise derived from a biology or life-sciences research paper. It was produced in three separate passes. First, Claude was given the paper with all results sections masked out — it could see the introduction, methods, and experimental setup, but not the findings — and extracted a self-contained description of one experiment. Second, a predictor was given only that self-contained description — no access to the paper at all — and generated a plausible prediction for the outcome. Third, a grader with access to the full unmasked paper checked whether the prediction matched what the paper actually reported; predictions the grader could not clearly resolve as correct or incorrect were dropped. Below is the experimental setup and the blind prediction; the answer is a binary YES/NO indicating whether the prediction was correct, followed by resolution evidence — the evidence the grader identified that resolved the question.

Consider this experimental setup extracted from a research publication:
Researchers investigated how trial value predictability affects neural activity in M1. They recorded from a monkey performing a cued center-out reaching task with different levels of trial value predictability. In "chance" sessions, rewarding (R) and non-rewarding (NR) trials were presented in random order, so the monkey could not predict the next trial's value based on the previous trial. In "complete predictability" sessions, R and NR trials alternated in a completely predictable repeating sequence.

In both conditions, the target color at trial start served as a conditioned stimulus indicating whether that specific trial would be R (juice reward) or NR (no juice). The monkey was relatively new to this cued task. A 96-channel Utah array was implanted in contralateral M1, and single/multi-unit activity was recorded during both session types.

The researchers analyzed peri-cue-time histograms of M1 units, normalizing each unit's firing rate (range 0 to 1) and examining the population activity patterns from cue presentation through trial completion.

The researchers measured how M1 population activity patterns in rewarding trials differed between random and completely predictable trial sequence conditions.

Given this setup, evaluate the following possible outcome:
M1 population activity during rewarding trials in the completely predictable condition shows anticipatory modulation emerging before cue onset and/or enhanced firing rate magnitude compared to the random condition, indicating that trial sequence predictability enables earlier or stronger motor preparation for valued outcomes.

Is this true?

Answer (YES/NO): YES